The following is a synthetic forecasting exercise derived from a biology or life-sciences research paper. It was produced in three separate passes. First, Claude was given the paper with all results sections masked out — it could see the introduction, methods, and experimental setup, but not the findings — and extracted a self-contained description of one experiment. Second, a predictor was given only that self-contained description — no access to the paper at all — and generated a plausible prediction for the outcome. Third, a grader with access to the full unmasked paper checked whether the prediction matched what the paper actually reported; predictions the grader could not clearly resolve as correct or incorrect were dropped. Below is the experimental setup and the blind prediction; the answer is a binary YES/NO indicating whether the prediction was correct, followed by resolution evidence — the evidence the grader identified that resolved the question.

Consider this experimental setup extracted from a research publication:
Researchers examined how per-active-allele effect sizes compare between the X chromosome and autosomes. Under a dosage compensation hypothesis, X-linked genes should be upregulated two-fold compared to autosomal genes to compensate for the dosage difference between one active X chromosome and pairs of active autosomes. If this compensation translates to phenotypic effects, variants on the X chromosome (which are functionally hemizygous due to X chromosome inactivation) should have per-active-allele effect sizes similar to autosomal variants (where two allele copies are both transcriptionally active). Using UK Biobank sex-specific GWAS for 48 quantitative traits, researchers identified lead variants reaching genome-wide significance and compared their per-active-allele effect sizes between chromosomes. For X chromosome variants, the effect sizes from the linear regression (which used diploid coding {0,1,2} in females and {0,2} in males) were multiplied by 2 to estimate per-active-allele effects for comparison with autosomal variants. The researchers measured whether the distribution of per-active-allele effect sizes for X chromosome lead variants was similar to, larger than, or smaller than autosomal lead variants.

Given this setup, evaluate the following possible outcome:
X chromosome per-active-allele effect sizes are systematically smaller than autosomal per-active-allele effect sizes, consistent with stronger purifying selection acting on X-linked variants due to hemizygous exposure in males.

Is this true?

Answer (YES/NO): NO